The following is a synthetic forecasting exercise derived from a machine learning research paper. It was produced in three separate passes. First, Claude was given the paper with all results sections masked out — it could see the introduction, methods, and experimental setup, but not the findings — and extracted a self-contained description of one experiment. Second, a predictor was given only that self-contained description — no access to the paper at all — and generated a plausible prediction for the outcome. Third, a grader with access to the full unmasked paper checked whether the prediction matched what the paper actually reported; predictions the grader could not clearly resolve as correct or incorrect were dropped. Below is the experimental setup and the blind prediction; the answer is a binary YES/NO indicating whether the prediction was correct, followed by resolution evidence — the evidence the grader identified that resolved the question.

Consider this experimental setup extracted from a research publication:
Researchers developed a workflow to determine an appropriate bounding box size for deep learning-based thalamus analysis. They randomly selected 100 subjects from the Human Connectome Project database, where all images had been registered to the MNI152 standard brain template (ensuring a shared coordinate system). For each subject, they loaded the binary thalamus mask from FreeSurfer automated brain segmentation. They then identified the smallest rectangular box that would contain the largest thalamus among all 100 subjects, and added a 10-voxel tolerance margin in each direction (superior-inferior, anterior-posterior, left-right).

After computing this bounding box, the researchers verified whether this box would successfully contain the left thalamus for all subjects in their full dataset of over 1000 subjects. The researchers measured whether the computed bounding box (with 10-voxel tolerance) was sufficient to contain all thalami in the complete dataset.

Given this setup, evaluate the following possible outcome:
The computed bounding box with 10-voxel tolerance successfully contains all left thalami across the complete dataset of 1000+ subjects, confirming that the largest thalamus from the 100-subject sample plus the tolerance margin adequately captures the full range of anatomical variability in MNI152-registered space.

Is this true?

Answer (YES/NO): YES